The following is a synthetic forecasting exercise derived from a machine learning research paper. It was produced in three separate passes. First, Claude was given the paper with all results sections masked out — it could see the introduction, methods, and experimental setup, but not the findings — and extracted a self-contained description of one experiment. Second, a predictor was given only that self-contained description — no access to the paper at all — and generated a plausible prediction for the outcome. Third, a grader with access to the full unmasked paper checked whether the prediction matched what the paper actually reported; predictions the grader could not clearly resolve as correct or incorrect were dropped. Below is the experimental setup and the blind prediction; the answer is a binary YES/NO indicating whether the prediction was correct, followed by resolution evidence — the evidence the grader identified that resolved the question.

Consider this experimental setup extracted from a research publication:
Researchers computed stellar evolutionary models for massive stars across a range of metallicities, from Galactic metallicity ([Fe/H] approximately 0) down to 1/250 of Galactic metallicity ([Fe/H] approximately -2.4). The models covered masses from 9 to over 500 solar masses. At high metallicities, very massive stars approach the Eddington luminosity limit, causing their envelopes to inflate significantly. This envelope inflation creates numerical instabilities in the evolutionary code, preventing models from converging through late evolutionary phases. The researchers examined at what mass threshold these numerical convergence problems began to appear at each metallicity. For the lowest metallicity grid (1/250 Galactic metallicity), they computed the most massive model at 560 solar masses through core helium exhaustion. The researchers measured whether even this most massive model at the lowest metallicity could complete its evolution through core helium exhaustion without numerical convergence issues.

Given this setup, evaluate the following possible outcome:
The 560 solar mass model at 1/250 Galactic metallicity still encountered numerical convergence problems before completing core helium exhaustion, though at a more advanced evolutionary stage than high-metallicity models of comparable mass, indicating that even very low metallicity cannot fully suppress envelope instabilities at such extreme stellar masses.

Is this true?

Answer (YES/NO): NO